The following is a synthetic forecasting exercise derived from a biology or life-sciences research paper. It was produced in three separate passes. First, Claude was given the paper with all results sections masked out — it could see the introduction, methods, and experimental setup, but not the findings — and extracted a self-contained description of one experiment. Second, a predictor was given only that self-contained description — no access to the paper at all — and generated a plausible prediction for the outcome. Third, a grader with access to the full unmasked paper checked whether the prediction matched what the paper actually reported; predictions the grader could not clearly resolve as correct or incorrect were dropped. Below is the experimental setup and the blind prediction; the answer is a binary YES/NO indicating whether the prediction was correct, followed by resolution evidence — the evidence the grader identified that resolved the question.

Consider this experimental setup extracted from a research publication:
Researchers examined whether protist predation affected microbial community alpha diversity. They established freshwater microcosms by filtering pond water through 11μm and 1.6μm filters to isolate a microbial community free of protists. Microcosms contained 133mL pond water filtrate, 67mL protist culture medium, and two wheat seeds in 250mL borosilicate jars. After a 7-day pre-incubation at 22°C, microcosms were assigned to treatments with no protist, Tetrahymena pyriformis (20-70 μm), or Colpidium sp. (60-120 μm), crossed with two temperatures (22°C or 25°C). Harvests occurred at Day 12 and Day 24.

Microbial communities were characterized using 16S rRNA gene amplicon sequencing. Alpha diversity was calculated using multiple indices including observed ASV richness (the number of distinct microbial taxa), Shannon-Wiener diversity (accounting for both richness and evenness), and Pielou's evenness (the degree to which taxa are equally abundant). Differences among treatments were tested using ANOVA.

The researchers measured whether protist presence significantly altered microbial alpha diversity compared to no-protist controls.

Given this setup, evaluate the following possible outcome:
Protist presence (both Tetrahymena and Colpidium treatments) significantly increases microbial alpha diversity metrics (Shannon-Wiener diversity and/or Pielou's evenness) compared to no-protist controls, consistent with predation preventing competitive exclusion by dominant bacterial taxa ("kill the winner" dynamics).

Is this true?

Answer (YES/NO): NO